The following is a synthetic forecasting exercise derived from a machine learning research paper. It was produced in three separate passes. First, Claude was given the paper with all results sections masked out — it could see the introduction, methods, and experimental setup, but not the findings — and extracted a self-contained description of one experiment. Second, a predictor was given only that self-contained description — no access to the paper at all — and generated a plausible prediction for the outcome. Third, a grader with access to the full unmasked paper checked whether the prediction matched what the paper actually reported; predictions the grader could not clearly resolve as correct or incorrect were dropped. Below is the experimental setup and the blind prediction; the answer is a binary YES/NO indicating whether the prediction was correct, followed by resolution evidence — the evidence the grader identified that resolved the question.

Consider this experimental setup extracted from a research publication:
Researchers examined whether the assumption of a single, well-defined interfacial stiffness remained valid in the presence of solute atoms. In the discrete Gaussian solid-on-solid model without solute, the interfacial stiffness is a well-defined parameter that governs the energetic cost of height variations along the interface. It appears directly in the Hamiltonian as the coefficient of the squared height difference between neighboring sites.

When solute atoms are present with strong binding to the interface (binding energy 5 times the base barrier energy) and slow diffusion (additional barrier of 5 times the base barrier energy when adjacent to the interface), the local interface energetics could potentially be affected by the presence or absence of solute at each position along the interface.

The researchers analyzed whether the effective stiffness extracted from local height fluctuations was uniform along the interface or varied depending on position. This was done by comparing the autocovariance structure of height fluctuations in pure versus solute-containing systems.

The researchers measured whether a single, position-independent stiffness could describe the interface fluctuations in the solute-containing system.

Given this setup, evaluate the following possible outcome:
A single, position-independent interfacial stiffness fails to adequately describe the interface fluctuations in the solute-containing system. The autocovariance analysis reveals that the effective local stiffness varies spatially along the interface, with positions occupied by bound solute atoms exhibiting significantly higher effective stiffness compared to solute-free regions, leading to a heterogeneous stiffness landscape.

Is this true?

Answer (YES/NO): NO